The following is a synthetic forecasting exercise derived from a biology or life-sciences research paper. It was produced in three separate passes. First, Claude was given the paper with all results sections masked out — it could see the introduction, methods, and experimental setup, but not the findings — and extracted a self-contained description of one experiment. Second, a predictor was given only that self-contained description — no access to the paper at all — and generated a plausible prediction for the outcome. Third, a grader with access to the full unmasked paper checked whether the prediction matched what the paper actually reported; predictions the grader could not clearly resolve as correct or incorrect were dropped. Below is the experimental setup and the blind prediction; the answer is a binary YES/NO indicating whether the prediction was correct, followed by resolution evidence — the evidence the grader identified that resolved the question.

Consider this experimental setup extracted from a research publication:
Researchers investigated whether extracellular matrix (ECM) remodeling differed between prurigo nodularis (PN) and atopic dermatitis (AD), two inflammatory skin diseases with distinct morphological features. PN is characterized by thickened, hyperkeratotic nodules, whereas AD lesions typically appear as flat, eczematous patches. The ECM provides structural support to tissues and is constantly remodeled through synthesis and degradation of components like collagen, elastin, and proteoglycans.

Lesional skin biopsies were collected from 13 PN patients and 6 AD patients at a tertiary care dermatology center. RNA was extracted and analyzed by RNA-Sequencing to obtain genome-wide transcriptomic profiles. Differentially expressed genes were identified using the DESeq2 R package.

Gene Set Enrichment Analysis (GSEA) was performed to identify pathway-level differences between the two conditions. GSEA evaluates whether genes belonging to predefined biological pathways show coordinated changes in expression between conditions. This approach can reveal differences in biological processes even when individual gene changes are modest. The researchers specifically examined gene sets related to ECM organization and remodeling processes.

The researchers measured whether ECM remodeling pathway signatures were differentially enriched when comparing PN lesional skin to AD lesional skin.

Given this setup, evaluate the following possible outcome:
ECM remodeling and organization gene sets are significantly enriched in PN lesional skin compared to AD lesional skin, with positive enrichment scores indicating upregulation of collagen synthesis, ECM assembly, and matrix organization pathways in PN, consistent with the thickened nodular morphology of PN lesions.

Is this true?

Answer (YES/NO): NO